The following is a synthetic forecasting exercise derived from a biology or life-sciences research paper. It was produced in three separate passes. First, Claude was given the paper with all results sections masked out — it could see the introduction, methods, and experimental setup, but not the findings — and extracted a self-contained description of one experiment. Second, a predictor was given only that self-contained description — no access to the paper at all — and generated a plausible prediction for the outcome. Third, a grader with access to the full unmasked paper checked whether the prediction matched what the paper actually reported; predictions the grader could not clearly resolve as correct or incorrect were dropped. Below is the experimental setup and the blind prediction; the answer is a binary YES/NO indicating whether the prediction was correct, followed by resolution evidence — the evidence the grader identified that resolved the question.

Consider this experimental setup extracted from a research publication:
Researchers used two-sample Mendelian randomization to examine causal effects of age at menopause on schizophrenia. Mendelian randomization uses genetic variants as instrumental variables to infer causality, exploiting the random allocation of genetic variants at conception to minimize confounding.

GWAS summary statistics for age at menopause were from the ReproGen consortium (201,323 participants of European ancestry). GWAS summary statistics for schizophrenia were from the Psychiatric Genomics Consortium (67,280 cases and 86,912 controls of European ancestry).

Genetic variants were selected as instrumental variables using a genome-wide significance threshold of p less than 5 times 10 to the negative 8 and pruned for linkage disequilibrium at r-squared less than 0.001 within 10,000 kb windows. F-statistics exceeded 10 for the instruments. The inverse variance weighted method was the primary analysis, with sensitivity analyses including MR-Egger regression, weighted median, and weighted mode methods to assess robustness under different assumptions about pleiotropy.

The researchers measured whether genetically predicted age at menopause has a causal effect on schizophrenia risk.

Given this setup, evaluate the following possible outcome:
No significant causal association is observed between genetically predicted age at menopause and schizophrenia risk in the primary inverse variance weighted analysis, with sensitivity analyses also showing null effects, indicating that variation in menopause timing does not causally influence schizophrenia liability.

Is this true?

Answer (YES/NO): YES